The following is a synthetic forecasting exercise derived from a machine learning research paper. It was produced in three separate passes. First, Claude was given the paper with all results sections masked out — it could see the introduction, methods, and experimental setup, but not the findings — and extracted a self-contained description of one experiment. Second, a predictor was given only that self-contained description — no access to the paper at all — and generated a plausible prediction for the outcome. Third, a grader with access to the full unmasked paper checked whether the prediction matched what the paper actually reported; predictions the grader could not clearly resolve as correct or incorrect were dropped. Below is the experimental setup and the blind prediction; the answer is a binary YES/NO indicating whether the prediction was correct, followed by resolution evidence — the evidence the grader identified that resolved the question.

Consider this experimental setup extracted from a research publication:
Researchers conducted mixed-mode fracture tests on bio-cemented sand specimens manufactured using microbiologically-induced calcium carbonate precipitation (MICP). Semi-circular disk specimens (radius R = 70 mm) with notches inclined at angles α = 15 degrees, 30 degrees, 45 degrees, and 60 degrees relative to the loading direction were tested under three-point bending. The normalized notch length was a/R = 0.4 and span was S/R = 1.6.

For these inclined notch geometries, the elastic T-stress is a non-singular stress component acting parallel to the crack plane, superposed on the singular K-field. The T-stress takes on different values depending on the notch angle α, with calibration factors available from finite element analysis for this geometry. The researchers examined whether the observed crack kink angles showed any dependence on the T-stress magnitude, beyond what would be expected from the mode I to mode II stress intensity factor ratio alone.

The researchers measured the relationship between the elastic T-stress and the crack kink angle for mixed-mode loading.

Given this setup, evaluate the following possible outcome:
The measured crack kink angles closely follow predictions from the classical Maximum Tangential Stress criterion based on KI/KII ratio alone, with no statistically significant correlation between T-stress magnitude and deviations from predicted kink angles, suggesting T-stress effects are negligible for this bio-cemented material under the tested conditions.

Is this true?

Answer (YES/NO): NO